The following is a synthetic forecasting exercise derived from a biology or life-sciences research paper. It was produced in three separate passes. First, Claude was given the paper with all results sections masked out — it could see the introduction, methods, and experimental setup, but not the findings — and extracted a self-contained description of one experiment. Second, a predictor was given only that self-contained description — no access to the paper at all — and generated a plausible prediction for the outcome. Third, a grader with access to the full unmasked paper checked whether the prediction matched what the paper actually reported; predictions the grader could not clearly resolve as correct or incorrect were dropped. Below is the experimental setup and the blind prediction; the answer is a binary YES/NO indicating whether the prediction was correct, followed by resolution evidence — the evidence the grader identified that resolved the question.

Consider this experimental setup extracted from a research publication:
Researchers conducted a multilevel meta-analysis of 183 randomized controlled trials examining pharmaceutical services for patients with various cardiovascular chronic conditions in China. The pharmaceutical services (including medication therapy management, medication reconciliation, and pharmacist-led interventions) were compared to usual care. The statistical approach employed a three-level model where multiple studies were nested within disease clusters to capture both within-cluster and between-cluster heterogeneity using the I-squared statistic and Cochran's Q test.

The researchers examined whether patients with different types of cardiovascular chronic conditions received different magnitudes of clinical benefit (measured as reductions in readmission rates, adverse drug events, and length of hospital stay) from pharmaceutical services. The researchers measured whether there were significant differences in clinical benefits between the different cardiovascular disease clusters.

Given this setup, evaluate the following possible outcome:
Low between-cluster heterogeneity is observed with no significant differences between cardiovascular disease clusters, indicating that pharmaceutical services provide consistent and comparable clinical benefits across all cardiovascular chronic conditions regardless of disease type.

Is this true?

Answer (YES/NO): NO